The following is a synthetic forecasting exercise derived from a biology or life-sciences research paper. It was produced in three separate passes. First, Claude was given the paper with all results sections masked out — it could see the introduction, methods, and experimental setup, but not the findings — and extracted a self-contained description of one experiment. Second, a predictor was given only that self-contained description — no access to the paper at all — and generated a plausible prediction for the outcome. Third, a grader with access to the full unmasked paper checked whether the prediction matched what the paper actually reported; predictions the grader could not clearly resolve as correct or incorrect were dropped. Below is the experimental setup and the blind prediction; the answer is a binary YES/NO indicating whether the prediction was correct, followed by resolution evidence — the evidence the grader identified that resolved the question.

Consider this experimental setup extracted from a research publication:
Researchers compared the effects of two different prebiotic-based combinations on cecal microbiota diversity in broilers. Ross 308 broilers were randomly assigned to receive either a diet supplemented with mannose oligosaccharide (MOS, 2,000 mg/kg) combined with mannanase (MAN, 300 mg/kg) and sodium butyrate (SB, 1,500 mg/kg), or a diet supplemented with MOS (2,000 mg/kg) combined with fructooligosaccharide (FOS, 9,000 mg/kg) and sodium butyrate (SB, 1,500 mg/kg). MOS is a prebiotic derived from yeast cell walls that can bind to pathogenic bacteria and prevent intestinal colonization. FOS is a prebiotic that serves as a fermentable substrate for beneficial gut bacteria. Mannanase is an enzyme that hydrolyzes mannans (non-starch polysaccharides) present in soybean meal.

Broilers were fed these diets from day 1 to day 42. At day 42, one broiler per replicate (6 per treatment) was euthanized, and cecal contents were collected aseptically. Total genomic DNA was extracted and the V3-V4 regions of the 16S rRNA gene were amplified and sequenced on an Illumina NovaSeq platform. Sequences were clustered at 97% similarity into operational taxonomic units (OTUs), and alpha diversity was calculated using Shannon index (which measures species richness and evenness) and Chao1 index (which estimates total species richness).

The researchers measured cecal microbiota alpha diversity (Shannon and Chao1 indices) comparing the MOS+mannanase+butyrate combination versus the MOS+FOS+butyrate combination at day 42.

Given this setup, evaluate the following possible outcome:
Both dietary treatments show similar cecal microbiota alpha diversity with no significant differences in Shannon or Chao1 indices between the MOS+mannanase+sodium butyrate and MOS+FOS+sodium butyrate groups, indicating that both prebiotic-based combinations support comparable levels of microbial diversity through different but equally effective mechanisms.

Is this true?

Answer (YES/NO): YES